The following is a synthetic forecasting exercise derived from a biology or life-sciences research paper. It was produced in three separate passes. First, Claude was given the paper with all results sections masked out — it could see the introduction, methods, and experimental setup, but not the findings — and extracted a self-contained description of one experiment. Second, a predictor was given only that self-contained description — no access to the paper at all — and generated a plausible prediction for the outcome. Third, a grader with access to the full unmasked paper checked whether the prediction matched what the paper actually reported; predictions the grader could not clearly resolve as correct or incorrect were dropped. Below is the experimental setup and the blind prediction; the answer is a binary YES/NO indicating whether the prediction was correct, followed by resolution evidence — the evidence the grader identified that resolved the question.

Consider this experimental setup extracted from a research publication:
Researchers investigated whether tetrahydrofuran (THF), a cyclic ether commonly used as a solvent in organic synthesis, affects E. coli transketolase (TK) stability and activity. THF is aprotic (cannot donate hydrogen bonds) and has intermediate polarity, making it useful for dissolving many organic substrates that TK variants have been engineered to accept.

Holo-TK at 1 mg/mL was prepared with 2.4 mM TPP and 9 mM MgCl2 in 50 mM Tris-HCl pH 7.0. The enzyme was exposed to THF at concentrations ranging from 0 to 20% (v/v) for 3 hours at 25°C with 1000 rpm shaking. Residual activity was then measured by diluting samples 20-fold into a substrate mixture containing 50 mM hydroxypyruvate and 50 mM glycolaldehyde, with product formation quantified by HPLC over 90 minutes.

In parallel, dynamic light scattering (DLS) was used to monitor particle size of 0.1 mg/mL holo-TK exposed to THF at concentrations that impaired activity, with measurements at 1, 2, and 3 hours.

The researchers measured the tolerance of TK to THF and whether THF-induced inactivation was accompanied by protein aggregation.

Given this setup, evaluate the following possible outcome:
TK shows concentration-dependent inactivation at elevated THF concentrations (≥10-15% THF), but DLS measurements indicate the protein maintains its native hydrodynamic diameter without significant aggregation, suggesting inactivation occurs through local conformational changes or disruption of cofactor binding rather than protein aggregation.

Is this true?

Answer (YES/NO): NO